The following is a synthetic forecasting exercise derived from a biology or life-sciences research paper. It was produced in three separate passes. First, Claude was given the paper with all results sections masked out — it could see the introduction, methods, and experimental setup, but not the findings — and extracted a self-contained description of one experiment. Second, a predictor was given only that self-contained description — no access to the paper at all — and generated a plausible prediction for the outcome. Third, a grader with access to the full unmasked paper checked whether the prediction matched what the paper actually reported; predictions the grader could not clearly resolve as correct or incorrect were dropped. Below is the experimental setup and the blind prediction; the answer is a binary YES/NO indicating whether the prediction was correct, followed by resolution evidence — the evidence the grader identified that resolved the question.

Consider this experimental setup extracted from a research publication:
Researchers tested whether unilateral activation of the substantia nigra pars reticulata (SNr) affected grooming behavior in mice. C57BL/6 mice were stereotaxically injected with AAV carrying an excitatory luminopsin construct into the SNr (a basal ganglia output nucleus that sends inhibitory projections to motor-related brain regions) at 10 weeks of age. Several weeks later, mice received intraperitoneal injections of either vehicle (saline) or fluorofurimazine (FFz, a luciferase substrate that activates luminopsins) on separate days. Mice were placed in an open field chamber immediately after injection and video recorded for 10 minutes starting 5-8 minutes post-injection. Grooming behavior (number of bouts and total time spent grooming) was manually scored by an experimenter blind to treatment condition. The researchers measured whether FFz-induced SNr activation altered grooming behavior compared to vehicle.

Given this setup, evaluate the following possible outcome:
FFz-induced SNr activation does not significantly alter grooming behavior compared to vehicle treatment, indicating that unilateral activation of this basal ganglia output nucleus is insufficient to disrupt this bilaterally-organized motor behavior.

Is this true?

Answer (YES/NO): NO